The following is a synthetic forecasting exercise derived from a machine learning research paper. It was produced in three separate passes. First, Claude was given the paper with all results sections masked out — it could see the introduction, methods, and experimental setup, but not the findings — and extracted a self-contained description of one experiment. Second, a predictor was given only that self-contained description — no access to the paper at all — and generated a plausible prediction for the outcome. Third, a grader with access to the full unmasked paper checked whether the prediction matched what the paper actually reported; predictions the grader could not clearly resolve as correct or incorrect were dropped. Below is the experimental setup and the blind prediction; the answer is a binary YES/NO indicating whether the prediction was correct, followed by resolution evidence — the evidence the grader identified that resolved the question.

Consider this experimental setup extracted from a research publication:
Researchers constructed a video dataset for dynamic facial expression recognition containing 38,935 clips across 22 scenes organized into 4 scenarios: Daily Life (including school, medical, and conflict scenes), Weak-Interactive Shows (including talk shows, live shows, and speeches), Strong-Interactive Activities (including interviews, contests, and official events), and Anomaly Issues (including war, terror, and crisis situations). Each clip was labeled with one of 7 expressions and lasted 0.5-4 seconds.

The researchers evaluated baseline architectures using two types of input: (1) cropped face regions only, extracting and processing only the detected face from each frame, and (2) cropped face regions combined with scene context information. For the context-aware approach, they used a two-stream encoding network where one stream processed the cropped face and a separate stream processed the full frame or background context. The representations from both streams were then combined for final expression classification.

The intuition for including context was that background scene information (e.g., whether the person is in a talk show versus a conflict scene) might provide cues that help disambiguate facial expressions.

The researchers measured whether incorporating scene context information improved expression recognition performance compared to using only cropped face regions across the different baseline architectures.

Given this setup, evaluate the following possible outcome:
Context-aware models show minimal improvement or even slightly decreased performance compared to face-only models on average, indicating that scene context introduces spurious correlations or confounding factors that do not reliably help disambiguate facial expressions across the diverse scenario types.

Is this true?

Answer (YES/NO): NO